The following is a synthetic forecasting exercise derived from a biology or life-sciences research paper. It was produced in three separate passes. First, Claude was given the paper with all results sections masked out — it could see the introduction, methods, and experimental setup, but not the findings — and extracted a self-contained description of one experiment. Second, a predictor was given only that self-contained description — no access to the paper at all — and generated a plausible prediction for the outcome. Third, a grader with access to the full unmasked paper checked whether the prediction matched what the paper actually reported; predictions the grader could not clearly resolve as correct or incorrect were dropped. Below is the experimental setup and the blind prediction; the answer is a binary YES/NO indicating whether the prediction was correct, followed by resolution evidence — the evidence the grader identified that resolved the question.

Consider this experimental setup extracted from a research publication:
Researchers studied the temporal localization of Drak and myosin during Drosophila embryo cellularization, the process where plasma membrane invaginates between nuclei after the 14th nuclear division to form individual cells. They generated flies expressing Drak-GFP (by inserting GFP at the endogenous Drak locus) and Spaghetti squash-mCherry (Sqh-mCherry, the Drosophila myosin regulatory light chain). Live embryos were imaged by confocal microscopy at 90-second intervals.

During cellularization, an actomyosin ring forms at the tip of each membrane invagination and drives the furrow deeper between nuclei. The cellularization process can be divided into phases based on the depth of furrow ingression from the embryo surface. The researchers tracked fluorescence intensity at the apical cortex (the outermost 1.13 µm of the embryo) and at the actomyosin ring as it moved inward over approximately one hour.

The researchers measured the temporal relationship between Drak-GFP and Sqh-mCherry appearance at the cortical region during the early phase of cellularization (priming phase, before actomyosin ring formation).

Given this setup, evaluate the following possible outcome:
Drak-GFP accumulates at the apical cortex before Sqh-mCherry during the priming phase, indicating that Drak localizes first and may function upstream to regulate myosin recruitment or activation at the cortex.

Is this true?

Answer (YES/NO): NO